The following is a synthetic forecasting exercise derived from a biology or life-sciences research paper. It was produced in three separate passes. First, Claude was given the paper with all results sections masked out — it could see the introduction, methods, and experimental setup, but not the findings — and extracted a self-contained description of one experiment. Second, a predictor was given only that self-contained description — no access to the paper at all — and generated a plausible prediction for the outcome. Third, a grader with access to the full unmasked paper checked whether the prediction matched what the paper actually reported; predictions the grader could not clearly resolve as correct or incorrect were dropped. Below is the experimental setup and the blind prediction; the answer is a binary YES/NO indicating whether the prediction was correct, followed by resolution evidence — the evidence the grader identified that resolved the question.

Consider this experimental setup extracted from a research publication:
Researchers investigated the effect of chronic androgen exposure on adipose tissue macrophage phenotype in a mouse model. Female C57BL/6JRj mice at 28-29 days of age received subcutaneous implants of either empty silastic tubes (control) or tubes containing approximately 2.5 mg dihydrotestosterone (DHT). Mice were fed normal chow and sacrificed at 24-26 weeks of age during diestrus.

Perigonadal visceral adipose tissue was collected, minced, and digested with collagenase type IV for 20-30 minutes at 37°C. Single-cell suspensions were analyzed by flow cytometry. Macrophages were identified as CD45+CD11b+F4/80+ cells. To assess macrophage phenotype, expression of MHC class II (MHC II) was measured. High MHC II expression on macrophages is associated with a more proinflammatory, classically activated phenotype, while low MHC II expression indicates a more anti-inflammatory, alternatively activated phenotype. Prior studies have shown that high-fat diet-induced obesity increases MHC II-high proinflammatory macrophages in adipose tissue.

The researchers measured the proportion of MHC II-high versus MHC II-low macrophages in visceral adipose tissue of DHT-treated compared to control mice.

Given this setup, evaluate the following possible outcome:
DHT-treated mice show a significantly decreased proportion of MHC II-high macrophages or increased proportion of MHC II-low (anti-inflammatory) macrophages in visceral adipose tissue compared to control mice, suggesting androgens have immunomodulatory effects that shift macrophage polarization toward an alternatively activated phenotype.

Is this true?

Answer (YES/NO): YES